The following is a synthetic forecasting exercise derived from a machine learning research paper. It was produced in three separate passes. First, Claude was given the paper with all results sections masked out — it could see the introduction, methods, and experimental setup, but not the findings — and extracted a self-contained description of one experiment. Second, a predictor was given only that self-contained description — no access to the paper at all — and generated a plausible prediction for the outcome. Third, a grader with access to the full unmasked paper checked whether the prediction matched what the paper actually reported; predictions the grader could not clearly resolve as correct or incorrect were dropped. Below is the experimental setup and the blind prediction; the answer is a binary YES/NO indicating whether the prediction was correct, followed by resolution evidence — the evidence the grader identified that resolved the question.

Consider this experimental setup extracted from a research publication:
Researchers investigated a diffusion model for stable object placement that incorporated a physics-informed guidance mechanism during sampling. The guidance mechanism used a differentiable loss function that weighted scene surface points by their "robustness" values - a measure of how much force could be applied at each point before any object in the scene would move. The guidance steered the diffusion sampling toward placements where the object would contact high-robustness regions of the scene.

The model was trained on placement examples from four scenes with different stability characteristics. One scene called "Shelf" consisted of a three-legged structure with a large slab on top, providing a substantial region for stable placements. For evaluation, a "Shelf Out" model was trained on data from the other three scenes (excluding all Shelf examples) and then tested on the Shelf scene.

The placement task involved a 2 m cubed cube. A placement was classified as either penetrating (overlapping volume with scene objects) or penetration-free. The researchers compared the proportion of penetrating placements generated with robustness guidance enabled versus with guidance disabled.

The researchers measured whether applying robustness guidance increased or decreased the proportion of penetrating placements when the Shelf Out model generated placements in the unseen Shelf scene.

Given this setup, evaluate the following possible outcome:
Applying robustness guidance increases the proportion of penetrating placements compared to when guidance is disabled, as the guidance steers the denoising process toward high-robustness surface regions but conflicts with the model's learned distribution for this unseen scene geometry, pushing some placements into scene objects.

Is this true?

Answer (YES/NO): YES